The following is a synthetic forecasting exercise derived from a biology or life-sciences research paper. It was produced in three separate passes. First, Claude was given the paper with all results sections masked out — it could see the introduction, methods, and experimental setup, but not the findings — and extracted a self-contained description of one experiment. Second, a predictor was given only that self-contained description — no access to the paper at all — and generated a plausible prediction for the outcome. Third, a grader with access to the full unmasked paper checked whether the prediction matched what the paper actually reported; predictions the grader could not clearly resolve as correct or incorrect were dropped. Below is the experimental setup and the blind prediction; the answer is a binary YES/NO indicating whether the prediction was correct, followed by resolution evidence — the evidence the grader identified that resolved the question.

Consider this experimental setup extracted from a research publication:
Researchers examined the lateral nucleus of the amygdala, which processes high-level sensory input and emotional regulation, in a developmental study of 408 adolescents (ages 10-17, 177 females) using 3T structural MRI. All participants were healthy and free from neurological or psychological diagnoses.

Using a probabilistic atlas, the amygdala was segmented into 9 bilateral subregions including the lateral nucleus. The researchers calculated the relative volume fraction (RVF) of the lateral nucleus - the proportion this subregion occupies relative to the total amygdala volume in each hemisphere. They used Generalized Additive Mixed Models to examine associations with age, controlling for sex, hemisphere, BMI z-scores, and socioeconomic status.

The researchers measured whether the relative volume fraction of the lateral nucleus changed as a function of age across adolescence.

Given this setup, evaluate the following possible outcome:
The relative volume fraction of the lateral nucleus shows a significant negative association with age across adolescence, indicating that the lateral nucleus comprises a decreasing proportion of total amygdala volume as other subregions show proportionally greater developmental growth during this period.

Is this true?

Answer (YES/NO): NO